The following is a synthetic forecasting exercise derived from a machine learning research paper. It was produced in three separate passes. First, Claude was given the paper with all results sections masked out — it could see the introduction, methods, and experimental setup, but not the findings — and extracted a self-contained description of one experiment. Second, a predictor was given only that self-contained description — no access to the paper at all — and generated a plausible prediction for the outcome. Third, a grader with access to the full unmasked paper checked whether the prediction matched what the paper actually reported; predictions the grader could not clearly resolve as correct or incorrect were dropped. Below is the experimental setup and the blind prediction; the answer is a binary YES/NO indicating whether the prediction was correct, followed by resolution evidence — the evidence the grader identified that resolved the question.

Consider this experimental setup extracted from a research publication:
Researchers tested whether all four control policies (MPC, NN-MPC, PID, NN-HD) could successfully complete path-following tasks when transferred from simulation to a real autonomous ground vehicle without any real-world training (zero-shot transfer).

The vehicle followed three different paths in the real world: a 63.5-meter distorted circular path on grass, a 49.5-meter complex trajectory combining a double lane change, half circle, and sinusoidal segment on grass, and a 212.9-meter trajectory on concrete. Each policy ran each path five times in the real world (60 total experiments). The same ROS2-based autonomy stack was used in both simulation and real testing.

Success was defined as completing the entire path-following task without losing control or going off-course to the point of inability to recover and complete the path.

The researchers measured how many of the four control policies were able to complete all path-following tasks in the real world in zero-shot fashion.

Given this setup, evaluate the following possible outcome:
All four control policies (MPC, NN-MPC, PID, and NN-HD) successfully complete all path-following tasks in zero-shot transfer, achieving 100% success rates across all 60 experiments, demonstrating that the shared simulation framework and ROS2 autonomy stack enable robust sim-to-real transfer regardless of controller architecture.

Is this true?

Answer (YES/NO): YES